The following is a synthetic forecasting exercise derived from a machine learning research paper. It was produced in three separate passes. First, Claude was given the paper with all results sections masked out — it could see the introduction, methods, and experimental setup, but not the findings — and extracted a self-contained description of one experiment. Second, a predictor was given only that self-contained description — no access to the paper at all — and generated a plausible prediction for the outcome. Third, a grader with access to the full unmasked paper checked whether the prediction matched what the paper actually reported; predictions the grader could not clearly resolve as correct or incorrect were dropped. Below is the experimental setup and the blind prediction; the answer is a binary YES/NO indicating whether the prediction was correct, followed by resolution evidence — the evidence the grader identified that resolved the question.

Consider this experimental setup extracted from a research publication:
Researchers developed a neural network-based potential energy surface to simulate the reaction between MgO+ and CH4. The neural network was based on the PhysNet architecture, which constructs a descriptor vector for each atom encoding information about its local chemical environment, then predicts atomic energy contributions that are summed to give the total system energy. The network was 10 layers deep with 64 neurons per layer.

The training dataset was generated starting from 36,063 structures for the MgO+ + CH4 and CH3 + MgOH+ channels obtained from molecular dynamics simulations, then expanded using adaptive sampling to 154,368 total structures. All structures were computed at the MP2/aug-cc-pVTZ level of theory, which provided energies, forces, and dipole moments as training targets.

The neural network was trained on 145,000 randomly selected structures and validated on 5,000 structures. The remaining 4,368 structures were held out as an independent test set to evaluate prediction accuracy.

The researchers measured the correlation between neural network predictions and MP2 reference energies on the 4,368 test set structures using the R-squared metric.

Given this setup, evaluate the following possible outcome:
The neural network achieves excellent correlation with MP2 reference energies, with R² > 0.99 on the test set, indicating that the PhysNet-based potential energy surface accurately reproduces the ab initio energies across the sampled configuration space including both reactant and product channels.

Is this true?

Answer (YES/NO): YES